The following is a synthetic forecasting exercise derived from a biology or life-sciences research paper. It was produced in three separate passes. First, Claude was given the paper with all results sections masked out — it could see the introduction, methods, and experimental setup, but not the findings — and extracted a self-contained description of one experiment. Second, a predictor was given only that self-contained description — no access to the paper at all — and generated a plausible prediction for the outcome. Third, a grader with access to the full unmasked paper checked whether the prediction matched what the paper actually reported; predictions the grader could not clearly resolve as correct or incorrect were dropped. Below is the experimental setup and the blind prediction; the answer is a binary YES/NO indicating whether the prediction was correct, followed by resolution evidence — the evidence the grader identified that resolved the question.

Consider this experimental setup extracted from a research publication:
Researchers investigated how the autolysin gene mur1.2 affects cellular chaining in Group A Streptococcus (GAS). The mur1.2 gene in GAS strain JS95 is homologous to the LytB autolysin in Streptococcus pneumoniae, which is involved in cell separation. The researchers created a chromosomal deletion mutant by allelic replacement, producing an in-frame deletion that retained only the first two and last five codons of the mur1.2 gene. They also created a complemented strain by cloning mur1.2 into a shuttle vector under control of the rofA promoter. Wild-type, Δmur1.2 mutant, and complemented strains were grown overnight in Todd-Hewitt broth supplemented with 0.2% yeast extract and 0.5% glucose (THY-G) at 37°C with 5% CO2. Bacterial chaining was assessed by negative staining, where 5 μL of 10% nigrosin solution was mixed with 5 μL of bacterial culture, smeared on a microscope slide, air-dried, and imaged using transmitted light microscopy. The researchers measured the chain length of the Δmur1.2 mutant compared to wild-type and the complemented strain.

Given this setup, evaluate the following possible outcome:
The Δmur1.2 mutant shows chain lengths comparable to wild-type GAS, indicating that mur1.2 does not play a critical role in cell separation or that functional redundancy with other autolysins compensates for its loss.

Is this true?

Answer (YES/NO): NO